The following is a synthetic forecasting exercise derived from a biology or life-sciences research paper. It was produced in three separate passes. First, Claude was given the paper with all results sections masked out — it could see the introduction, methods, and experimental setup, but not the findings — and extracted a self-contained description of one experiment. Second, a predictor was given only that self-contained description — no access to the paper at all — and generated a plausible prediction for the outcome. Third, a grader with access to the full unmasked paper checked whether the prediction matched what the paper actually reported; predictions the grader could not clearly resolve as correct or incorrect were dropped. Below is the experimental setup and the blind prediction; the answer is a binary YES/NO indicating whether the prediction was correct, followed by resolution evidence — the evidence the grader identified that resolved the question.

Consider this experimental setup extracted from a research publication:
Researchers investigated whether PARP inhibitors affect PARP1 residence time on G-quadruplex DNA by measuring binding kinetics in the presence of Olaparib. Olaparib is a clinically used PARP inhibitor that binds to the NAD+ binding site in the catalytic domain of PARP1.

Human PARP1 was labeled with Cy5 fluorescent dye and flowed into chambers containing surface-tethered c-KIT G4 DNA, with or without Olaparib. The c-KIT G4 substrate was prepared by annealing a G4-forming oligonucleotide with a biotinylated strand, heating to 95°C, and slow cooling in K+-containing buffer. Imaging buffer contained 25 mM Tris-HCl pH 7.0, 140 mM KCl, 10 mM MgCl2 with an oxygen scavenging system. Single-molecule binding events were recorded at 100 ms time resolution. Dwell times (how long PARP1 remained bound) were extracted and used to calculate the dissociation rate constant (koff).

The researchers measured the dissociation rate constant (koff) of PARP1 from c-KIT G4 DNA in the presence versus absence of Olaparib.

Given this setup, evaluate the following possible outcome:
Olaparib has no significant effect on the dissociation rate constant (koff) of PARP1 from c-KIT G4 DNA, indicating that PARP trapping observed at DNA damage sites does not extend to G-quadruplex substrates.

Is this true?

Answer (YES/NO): YES